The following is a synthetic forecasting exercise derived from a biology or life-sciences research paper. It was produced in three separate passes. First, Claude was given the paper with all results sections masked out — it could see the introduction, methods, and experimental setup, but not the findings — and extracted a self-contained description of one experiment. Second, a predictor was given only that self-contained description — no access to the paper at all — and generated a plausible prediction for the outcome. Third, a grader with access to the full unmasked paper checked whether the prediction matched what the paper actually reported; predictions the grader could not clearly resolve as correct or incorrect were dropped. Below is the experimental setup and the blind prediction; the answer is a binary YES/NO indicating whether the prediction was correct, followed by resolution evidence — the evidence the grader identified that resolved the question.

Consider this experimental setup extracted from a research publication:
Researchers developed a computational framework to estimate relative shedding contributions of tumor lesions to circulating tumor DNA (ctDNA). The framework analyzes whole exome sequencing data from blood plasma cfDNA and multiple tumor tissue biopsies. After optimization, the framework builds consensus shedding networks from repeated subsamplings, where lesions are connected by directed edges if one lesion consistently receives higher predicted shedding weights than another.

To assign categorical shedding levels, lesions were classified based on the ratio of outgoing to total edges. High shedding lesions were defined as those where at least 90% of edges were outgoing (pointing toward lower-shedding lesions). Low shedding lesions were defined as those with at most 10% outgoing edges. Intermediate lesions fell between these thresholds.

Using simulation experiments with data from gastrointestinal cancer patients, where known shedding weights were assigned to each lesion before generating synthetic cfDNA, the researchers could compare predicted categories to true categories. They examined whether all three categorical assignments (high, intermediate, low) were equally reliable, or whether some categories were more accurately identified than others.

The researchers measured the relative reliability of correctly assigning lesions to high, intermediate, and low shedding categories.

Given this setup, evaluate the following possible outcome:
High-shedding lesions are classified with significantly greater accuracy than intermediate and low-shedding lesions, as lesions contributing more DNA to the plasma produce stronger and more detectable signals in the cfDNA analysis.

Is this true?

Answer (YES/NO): YES